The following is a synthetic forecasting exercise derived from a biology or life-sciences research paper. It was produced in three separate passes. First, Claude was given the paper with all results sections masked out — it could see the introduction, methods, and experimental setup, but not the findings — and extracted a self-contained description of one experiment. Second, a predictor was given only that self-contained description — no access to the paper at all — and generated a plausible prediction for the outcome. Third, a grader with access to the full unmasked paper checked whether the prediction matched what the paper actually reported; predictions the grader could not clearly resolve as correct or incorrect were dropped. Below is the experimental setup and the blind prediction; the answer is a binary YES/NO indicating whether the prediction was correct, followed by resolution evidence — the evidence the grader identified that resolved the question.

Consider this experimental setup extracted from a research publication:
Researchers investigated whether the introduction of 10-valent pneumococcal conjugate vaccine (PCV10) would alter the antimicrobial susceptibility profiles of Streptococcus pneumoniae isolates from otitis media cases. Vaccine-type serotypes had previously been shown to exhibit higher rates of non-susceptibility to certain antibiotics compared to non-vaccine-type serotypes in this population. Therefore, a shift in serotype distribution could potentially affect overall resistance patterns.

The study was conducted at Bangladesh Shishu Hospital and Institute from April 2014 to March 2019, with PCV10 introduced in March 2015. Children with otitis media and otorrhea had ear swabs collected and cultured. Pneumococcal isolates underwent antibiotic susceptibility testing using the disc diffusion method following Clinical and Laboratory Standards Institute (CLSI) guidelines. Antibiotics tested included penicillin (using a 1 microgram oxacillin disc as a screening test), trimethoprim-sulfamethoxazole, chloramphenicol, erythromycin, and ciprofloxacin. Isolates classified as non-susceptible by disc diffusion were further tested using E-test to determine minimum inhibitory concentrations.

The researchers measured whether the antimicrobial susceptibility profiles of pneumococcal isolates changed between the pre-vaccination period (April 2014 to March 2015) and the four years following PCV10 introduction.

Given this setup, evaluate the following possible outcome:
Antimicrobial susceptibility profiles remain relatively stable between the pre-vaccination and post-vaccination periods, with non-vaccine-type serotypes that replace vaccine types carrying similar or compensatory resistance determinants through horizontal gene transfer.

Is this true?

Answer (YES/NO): YES